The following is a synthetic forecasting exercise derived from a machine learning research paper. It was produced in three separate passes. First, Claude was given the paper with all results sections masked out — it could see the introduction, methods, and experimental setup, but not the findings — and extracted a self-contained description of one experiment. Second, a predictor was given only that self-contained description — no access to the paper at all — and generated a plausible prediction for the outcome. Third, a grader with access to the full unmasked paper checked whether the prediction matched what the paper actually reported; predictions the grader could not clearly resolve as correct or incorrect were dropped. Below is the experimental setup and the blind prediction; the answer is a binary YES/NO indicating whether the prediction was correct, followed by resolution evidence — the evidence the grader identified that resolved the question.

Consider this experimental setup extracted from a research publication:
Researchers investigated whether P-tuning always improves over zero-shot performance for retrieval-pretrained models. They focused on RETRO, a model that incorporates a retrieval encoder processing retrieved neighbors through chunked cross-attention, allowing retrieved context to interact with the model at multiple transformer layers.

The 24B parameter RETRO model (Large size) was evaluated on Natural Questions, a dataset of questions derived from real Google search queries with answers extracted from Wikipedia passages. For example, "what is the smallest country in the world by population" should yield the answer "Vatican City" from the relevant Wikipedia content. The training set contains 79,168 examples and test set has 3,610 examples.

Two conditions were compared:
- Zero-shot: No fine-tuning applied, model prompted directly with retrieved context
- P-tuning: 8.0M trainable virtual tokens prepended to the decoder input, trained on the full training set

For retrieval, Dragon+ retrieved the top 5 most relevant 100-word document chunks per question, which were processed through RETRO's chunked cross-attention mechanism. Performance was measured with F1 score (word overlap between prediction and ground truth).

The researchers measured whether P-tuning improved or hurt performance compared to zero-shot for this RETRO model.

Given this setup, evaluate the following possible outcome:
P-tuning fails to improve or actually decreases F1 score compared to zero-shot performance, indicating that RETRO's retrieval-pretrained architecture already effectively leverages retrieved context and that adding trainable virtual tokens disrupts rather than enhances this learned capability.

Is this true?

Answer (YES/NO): YES